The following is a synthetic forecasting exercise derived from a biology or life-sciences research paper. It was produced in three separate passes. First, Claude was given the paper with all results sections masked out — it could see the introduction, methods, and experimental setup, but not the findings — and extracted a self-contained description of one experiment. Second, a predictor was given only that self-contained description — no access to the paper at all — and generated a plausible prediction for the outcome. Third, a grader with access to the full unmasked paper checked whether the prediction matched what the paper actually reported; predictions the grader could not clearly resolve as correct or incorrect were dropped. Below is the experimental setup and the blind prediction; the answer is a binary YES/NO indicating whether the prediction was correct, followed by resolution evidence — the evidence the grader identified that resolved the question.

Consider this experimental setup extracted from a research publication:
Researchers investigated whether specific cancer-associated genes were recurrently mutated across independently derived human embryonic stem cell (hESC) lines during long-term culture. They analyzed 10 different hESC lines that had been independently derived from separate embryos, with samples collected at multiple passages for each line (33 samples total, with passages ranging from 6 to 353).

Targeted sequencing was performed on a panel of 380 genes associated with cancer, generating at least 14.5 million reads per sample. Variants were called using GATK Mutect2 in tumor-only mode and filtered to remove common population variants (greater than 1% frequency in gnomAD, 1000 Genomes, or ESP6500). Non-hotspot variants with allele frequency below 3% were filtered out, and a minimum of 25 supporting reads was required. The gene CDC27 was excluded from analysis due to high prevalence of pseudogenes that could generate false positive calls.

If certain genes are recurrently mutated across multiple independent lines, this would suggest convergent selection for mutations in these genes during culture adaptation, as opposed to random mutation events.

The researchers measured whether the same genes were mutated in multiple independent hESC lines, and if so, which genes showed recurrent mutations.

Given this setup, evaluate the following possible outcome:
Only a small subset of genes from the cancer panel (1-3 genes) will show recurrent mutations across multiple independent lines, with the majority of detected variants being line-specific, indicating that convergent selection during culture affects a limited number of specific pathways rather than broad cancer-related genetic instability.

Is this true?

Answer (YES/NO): YES